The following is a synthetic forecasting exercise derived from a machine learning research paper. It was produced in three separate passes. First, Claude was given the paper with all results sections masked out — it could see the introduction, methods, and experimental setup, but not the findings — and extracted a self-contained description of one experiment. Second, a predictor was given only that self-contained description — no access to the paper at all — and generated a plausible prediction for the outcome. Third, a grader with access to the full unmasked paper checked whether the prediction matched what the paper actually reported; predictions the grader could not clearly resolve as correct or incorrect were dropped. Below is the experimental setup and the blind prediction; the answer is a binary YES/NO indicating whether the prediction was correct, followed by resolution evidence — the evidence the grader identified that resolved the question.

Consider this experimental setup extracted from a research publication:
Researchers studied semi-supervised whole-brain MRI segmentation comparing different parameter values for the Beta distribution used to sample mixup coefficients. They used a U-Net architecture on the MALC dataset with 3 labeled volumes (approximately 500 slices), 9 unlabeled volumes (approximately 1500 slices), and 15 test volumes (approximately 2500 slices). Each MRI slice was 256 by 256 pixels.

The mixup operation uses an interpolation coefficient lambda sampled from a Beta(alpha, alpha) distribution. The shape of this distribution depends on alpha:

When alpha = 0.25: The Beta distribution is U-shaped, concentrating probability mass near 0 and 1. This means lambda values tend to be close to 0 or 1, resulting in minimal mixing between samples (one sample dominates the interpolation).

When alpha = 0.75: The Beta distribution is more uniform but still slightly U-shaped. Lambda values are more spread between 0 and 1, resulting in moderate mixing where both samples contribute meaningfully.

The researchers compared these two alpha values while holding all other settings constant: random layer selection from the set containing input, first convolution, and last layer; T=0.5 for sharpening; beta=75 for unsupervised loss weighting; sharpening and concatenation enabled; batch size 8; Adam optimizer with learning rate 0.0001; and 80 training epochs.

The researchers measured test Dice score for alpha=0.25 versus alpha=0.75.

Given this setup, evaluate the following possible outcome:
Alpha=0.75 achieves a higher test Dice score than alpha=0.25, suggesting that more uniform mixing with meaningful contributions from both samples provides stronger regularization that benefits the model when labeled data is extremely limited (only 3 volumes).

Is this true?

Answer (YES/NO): YES